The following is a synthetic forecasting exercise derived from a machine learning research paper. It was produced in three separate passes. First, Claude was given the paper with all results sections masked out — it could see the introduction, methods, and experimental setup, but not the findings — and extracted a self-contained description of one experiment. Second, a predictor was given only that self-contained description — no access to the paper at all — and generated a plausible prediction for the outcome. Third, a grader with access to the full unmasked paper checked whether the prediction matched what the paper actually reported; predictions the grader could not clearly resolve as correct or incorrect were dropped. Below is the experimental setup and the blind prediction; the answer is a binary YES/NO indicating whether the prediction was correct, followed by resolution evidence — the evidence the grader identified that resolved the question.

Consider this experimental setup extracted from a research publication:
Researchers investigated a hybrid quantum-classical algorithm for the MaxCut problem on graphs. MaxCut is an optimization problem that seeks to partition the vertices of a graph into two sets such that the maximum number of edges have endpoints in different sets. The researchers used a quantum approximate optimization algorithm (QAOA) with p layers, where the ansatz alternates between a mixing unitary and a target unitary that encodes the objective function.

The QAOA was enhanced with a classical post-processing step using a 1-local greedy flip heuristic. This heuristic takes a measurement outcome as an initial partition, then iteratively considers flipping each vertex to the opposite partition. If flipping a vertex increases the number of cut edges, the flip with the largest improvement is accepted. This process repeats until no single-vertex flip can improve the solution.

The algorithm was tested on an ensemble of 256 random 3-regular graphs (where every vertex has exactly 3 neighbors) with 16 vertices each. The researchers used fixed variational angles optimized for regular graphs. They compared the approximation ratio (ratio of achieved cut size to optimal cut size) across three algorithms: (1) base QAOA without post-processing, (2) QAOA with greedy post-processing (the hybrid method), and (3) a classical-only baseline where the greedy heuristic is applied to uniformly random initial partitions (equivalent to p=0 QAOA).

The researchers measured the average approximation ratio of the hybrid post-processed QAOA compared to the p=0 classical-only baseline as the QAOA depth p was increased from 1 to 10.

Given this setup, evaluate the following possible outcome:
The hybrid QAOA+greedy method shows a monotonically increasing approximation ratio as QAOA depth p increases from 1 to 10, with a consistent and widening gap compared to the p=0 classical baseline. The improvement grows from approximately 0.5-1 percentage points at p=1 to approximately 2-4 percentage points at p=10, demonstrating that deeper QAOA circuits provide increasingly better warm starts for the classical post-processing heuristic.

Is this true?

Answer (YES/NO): NO